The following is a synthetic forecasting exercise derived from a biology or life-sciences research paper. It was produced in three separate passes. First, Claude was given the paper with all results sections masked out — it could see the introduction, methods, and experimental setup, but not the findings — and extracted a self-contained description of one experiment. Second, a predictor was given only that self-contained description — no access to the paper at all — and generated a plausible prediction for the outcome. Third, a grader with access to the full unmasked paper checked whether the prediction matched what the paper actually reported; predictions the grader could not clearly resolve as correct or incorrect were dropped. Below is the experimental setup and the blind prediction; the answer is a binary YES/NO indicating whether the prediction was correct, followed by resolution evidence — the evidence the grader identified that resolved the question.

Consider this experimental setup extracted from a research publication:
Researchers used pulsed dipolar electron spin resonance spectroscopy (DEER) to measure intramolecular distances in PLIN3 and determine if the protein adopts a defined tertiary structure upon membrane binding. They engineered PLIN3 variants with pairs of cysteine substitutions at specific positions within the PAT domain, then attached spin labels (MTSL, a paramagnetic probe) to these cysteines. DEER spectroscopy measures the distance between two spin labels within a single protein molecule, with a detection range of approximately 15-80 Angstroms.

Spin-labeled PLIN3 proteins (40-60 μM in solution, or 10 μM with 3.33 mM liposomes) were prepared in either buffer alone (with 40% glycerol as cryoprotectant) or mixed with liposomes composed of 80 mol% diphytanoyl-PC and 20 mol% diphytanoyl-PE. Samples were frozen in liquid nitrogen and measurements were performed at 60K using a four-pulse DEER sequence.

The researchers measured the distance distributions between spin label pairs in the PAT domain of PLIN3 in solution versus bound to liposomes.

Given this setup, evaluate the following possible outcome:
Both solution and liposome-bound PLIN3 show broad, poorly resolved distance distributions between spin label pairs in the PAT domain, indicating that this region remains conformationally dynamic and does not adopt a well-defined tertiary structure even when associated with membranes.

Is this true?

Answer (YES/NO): NO